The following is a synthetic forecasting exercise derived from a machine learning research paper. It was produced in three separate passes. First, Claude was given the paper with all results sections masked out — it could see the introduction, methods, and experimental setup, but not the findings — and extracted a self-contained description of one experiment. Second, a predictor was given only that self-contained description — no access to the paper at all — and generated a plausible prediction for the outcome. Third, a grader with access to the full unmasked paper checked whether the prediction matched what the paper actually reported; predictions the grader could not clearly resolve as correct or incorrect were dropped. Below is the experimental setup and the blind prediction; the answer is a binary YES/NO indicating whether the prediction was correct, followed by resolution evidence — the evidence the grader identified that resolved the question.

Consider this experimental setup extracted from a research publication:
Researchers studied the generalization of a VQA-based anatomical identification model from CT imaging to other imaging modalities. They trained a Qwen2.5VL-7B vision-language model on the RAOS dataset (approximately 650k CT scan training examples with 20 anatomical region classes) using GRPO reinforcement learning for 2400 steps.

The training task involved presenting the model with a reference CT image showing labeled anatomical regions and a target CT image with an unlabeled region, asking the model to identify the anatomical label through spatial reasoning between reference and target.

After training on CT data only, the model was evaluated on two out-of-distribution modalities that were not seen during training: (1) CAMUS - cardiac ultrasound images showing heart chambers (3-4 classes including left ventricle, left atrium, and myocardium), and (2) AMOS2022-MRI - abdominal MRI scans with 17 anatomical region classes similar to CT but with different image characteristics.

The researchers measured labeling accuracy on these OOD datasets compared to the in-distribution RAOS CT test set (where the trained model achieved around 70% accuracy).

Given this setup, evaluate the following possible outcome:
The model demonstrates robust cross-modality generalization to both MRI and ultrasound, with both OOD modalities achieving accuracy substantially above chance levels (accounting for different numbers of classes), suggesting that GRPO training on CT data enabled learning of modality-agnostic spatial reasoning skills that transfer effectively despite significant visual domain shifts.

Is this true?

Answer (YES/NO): YES